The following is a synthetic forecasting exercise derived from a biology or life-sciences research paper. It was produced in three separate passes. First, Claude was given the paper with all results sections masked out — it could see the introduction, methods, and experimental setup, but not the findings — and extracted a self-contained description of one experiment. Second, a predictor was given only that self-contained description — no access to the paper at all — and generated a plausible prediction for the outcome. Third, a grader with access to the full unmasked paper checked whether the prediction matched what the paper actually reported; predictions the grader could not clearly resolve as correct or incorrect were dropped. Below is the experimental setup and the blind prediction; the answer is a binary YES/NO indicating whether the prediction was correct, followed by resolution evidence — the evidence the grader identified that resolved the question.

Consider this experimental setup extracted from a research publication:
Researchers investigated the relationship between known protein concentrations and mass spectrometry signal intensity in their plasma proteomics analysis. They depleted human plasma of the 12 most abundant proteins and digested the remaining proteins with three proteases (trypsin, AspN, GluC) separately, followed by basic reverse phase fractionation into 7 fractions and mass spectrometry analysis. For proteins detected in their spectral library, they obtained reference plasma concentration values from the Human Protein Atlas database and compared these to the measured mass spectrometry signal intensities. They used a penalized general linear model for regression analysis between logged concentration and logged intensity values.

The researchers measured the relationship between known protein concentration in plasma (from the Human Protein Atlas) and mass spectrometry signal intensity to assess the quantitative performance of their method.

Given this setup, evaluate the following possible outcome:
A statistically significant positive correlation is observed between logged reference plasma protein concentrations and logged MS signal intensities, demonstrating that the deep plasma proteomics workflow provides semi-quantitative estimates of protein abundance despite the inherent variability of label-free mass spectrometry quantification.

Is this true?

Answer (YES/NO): YES